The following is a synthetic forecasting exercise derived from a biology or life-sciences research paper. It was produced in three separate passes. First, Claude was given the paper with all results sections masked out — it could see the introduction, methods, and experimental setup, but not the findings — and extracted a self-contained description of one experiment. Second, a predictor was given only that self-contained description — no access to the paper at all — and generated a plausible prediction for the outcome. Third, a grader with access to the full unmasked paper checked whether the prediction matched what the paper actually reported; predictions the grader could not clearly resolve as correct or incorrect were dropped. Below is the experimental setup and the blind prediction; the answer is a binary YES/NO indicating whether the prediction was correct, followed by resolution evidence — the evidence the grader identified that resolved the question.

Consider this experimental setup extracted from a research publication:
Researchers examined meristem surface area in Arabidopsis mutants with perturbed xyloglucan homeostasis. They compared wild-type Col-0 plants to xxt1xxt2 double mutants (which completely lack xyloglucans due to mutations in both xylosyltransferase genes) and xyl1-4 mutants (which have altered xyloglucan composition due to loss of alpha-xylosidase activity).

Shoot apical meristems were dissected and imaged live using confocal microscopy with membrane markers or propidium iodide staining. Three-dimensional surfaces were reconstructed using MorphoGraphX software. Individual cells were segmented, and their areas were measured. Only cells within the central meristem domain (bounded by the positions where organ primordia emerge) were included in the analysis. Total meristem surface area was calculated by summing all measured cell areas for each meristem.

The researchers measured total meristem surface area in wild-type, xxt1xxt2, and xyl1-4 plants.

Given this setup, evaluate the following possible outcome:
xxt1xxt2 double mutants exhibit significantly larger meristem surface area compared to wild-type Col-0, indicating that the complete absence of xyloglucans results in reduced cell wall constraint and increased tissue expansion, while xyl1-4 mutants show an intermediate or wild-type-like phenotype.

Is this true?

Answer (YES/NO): NO